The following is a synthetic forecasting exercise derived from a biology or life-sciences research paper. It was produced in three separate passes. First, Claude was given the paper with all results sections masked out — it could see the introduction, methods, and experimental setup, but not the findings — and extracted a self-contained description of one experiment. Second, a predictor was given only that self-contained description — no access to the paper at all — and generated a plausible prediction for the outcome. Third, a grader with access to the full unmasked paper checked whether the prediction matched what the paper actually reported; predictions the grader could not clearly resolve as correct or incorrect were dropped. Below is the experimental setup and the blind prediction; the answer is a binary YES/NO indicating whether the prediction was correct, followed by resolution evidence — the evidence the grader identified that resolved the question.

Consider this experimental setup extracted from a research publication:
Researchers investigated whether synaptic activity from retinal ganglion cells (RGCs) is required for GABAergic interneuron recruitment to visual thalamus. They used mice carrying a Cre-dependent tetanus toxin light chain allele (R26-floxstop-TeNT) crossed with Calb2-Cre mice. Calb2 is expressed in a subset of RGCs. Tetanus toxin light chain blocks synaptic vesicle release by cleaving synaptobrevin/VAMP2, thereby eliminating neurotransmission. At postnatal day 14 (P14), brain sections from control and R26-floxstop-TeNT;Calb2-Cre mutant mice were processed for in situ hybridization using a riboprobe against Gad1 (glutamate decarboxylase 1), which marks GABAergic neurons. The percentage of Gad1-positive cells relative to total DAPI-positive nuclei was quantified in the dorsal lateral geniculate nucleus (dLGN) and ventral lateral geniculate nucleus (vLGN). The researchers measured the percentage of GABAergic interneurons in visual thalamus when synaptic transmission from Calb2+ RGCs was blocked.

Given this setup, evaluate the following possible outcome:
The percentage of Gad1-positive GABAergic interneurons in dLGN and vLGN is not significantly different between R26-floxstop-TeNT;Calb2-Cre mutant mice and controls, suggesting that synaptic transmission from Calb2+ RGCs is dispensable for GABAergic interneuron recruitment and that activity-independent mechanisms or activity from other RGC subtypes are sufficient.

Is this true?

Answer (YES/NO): YES